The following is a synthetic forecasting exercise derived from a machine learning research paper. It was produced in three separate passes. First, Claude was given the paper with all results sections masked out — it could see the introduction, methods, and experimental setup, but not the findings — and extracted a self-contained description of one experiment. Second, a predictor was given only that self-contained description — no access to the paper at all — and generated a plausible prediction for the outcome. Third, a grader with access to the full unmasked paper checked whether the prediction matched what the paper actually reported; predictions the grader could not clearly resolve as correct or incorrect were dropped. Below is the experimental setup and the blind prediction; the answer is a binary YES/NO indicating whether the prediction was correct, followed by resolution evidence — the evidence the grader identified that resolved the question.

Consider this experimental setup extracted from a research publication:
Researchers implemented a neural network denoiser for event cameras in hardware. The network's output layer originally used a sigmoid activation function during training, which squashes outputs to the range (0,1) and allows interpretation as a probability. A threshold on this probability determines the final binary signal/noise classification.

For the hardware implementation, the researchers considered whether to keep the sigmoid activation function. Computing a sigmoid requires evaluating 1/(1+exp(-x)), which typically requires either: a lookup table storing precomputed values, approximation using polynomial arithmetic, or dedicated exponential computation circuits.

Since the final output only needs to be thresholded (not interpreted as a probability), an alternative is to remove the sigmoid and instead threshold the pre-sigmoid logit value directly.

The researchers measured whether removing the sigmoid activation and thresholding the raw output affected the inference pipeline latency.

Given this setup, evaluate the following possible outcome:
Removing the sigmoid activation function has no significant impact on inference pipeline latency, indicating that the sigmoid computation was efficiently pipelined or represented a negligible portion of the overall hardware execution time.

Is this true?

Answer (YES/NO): NO